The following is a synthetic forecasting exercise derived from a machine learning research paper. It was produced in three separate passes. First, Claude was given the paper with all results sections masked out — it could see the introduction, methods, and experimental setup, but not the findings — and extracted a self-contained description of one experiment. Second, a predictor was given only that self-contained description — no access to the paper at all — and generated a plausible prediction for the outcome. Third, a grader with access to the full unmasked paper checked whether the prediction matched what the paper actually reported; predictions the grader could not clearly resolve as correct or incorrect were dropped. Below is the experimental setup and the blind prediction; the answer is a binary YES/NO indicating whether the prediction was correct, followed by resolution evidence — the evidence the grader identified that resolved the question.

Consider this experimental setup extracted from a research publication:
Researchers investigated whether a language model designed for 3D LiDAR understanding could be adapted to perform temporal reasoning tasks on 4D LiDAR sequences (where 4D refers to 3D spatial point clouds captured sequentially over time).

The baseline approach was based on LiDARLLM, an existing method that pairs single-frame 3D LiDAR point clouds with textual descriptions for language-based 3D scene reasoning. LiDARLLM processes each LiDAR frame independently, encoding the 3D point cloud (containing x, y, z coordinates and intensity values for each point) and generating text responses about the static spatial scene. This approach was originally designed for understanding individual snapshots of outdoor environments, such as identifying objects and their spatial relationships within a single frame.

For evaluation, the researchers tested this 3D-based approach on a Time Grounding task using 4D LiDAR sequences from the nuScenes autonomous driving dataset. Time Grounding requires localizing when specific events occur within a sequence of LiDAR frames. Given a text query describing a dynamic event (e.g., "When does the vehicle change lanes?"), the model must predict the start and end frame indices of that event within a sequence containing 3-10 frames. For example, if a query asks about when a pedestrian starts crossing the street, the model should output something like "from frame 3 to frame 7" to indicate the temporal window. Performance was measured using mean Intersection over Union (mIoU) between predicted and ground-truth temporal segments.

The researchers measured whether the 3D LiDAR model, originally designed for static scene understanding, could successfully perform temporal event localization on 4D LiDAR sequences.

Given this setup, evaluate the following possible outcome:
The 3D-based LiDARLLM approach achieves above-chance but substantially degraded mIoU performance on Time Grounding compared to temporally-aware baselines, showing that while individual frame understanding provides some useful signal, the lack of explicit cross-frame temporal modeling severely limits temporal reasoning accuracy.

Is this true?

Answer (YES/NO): NO